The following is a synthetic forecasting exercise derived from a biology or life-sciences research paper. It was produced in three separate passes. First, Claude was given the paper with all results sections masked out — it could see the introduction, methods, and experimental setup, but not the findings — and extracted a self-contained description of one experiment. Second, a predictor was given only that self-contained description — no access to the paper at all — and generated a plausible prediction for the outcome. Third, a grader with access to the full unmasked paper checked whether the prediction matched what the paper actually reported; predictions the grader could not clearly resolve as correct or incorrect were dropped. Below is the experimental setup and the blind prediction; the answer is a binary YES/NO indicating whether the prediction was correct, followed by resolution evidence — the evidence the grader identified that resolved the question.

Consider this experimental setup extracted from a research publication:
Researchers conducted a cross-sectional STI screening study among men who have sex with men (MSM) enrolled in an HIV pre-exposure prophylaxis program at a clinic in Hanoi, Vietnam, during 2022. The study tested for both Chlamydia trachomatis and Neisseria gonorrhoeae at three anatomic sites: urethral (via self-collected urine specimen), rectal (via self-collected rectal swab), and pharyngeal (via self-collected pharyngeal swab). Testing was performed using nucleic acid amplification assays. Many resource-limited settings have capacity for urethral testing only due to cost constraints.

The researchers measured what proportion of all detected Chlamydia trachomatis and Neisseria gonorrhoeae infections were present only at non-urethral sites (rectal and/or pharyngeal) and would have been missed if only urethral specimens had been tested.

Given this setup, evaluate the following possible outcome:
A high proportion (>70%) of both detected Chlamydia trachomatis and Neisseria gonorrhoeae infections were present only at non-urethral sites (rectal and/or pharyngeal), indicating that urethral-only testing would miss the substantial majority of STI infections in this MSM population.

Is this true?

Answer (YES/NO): NO